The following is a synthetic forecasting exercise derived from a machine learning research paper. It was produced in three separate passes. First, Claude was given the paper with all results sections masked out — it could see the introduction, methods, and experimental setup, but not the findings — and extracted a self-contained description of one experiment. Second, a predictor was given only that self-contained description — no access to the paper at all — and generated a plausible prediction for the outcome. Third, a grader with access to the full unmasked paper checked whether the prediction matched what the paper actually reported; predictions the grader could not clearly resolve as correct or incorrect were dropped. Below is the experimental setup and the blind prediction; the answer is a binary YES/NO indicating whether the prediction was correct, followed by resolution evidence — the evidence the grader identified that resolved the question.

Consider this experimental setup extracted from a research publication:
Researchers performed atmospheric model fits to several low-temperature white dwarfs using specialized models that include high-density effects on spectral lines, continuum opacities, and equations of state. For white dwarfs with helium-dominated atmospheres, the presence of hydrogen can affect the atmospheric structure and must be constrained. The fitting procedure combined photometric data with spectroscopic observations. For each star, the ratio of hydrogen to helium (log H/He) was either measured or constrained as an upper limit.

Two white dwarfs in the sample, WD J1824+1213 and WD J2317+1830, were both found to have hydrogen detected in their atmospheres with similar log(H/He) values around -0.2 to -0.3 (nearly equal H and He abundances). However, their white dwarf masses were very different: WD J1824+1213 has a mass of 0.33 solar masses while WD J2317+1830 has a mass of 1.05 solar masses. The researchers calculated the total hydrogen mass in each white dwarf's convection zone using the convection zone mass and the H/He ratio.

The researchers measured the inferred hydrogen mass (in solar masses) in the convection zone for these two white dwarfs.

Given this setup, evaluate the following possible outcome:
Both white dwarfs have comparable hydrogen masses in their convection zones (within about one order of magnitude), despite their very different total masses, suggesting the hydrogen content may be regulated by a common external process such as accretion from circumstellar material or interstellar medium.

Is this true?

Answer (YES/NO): NO